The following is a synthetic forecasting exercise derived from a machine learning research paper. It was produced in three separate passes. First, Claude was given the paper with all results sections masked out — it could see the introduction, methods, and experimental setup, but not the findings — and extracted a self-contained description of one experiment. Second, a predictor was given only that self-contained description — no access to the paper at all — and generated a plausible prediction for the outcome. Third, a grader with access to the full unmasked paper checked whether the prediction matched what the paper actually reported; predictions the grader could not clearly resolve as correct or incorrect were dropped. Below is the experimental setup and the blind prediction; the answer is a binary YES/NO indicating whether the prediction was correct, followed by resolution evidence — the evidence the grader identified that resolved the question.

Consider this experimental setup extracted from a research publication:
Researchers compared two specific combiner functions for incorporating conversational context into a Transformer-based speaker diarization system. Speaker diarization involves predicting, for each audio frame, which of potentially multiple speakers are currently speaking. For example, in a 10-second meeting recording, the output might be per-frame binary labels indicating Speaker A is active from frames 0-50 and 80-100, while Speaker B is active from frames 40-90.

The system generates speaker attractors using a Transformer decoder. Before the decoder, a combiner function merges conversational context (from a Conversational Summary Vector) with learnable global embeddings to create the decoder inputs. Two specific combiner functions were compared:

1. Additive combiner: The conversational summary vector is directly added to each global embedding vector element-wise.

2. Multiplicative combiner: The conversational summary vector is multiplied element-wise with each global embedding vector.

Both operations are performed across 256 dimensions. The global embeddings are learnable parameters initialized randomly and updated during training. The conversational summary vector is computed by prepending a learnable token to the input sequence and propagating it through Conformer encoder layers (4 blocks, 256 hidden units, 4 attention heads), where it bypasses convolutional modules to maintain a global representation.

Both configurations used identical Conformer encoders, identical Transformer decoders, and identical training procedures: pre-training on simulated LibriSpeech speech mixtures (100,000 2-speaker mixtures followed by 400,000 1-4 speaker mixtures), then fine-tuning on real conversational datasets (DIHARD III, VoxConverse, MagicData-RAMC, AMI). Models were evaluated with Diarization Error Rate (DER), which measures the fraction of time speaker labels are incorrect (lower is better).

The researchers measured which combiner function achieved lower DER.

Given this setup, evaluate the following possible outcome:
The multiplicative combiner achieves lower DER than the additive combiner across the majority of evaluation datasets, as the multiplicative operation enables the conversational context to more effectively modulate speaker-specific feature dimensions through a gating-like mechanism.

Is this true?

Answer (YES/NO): NO